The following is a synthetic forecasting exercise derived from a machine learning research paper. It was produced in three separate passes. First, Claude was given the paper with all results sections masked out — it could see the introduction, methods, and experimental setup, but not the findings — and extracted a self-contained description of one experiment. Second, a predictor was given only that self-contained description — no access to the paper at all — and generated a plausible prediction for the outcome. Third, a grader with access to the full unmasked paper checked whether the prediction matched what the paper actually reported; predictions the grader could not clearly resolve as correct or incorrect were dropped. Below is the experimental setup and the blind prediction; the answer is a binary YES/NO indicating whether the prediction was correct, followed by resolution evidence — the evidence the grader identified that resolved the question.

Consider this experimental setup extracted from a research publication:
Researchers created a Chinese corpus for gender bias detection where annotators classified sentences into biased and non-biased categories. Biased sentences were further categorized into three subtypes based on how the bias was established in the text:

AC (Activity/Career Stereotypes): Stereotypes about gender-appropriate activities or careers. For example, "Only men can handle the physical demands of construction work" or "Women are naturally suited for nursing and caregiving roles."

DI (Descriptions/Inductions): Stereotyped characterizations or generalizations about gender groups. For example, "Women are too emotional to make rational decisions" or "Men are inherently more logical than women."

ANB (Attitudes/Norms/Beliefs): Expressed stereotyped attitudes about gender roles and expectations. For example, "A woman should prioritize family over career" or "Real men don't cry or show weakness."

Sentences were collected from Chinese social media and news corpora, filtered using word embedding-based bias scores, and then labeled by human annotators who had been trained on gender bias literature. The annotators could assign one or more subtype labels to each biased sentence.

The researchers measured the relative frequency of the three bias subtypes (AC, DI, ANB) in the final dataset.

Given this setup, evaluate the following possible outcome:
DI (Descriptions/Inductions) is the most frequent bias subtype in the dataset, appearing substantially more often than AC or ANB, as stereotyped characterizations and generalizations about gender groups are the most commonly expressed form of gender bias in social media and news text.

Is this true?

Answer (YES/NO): NO